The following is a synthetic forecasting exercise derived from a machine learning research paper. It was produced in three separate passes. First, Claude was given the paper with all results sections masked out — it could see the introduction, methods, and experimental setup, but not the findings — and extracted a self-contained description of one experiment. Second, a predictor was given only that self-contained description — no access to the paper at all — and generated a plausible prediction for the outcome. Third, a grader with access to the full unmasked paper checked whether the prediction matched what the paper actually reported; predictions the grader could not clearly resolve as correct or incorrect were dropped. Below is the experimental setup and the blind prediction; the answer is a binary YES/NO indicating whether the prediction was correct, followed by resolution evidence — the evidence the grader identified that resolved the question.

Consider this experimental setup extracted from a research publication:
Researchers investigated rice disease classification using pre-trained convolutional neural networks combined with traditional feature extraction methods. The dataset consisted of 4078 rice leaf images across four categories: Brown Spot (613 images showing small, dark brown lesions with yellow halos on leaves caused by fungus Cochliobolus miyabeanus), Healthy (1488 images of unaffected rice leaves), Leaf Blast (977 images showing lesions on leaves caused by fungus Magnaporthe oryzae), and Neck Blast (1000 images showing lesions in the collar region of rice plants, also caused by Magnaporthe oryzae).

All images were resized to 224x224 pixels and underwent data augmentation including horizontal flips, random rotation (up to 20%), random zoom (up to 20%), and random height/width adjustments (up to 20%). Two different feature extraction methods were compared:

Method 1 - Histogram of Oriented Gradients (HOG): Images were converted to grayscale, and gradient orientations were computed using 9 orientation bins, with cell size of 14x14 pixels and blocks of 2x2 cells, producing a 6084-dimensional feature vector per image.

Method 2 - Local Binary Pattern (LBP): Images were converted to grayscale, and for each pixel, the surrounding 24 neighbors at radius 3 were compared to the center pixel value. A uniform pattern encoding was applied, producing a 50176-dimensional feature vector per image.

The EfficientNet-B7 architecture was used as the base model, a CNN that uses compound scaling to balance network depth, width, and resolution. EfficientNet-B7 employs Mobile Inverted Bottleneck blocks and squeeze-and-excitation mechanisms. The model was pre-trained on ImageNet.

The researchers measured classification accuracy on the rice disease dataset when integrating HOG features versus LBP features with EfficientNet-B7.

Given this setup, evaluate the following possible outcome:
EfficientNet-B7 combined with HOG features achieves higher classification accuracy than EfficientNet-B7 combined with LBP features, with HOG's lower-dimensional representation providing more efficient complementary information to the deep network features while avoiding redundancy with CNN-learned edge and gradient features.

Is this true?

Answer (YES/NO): NO